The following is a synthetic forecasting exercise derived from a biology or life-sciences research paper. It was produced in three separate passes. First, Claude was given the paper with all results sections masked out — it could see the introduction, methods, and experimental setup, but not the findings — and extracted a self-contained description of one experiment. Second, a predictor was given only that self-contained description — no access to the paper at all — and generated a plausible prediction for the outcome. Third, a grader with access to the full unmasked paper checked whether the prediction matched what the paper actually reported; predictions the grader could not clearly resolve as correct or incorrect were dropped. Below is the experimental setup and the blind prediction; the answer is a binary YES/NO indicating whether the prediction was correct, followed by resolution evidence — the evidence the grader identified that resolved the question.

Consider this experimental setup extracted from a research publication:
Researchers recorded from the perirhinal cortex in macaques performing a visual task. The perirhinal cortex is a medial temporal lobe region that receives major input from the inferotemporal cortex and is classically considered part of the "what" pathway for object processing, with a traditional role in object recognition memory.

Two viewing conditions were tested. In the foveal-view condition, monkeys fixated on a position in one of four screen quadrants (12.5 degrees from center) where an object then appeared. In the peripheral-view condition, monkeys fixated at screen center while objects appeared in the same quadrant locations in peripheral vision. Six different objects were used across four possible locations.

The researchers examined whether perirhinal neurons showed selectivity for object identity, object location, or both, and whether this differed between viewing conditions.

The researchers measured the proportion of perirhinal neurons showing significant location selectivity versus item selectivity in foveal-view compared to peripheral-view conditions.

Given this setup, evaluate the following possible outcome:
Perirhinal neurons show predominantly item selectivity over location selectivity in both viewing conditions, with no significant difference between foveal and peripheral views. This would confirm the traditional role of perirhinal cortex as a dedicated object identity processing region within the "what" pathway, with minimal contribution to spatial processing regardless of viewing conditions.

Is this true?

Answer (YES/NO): NO